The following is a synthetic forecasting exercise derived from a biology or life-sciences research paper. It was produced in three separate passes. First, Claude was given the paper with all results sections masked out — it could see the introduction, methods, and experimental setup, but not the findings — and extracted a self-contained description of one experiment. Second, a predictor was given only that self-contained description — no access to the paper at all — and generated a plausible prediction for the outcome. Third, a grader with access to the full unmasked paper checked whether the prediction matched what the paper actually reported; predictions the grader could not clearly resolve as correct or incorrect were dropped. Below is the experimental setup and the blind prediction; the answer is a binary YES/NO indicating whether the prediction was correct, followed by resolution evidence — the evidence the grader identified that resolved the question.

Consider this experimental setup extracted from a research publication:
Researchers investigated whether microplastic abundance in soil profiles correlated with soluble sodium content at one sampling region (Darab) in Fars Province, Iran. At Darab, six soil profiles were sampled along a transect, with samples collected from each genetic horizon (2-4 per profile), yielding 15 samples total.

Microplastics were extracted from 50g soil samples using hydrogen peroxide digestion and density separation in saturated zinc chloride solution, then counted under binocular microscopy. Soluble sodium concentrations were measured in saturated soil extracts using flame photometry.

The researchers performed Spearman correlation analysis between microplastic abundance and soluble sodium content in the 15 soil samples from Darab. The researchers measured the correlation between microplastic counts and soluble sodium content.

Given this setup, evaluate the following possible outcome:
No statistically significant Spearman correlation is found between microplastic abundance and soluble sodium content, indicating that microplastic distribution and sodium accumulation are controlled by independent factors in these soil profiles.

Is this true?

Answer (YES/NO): NO